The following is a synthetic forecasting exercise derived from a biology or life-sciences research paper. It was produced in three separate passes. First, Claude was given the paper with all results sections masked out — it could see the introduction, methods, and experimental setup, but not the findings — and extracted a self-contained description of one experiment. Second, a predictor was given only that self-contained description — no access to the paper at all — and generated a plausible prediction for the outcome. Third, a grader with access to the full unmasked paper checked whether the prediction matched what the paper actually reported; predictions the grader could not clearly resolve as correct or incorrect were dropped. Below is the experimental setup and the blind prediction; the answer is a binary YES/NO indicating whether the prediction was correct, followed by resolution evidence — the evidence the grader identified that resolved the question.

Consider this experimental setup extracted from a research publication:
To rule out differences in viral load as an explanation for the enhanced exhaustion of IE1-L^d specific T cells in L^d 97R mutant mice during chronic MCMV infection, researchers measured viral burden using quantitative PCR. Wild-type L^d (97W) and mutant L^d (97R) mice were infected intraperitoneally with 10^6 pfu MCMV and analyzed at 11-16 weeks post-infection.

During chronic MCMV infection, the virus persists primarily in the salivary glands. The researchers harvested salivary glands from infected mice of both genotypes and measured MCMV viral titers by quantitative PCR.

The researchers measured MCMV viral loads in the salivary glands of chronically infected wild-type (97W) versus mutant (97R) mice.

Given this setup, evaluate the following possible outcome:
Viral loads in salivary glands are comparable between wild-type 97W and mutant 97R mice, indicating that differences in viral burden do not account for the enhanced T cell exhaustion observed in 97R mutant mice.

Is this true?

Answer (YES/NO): YES